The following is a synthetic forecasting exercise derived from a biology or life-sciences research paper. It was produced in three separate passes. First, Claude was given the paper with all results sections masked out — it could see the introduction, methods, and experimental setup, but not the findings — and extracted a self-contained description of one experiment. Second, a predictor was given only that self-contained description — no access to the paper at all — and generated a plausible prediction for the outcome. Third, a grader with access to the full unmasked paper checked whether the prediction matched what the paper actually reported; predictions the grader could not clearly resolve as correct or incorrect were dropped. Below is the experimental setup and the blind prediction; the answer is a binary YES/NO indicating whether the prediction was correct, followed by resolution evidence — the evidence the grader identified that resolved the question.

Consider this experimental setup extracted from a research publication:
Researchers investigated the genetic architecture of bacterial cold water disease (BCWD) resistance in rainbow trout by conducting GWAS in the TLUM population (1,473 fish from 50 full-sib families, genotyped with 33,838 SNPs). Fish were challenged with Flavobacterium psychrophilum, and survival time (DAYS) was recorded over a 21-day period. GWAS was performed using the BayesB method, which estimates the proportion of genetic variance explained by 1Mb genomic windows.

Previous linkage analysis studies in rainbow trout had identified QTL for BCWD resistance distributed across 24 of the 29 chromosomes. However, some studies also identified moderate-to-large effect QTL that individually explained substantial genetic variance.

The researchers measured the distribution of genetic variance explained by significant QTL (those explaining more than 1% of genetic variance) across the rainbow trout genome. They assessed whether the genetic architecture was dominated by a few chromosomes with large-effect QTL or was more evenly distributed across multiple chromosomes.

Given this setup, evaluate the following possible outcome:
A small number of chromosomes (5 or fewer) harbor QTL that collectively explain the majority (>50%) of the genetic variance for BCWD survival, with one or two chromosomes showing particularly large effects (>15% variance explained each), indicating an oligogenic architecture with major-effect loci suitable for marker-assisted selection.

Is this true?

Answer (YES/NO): YES